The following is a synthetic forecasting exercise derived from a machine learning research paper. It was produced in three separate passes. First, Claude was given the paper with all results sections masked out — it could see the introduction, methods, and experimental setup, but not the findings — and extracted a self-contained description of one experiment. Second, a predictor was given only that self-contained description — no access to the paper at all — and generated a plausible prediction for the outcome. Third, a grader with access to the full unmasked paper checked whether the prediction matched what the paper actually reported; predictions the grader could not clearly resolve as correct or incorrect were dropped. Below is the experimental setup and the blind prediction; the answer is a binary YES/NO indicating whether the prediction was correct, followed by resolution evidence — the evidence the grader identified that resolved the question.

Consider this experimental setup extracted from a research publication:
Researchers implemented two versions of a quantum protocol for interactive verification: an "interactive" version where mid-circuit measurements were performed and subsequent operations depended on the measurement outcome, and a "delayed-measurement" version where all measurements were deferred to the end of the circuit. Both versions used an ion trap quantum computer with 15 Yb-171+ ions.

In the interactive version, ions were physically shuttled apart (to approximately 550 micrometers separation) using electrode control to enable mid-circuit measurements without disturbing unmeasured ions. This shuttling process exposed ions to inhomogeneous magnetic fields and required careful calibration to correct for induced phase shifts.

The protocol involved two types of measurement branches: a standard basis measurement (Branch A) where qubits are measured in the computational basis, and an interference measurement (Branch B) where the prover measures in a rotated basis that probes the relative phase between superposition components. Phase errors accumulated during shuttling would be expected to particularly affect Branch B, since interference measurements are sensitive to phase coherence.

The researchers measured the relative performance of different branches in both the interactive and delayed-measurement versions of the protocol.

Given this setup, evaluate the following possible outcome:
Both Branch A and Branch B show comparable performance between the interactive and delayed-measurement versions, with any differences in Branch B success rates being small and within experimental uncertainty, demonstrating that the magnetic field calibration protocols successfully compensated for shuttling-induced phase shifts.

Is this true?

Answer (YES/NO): NO